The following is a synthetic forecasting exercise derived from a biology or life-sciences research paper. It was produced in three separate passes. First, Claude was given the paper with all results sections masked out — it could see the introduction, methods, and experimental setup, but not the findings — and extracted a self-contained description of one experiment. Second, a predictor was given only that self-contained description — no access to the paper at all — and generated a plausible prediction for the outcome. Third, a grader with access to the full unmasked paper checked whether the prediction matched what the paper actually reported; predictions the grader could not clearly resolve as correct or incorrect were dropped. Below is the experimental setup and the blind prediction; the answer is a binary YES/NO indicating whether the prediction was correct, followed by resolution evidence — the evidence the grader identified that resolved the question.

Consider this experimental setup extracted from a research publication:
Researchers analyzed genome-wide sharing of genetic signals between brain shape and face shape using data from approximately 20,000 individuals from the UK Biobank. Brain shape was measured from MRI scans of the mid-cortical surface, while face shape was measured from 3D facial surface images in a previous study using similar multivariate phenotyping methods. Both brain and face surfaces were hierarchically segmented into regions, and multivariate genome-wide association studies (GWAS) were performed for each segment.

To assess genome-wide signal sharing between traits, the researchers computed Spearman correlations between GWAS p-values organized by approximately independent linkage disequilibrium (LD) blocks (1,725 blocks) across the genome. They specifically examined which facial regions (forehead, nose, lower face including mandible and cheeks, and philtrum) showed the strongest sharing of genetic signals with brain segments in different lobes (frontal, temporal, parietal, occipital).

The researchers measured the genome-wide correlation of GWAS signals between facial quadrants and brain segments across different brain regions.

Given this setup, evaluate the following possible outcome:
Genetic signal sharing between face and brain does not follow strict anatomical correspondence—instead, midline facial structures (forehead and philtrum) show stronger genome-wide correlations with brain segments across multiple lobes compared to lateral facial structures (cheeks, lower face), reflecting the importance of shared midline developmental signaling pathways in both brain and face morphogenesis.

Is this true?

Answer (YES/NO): NO